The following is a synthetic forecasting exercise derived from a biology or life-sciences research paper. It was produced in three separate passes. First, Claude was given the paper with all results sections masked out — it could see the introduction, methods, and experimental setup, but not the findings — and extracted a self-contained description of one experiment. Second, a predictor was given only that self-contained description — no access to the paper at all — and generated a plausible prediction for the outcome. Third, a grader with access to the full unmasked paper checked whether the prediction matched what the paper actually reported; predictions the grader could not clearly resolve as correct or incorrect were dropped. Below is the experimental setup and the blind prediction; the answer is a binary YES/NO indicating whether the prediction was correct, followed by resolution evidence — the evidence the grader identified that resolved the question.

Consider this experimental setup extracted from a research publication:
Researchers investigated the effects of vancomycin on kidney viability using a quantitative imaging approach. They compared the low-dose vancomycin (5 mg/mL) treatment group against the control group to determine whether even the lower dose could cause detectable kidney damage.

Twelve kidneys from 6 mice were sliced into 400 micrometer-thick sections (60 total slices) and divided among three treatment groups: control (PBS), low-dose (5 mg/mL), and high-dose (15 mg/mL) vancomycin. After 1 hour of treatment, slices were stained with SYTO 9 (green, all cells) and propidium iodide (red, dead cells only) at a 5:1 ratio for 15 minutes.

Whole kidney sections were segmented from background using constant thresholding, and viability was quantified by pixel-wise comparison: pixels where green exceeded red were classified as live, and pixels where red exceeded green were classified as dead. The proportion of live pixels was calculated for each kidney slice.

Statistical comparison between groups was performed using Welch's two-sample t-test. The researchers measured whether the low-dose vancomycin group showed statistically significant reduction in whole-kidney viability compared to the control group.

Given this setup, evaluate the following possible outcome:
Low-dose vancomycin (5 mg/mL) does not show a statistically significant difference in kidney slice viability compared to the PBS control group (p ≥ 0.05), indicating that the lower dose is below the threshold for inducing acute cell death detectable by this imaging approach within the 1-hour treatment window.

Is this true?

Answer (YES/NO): NO